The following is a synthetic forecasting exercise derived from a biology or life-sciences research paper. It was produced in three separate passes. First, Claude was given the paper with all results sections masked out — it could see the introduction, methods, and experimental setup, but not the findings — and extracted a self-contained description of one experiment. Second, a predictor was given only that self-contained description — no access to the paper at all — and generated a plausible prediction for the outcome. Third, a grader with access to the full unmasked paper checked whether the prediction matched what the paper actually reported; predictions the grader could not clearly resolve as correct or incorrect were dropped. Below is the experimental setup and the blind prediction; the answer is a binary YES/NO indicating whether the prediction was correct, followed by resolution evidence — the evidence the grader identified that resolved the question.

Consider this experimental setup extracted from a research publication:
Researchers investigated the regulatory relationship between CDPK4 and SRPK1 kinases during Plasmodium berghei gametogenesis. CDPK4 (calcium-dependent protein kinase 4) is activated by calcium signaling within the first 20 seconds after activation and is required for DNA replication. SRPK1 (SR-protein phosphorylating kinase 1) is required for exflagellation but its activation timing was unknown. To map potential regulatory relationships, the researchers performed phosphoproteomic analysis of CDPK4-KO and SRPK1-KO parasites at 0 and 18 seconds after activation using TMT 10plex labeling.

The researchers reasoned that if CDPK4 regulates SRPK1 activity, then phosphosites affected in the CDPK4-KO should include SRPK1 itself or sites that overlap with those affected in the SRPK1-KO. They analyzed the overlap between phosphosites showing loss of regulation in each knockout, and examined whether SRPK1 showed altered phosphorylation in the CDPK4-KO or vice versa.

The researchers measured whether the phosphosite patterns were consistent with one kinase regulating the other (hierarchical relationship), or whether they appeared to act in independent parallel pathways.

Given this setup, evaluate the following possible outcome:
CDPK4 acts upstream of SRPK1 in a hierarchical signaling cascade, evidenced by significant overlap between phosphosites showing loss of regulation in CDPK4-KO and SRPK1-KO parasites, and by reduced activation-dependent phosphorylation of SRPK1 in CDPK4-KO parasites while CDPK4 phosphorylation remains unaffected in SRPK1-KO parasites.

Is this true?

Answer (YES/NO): NO